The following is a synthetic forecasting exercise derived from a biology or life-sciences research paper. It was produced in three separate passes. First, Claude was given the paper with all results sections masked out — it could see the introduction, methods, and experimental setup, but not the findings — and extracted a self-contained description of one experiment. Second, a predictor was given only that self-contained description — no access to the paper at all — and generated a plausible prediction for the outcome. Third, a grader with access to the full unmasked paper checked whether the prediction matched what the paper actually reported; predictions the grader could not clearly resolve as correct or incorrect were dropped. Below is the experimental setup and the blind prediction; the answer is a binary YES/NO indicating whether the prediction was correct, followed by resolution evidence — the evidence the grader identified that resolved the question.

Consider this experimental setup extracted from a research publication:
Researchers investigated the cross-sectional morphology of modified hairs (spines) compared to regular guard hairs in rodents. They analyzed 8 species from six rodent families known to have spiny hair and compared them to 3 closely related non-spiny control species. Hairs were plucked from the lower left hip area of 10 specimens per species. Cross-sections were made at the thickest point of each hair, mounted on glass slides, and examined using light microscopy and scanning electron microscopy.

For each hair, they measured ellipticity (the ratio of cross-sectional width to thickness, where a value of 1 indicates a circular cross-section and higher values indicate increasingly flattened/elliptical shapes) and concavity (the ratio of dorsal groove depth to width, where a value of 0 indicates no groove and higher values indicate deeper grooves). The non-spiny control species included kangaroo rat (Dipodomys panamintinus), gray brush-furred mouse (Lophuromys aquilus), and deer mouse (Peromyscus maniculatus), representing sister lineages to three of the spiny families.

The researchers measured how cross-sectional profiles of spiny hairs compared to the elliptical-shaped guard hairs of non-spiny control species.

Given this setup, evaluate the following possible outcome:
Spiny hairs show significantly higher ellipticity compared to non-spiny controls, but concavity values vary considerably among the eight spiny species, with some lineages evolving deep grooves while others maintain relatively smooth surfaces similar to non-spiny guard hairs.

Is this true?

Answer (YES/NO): NO